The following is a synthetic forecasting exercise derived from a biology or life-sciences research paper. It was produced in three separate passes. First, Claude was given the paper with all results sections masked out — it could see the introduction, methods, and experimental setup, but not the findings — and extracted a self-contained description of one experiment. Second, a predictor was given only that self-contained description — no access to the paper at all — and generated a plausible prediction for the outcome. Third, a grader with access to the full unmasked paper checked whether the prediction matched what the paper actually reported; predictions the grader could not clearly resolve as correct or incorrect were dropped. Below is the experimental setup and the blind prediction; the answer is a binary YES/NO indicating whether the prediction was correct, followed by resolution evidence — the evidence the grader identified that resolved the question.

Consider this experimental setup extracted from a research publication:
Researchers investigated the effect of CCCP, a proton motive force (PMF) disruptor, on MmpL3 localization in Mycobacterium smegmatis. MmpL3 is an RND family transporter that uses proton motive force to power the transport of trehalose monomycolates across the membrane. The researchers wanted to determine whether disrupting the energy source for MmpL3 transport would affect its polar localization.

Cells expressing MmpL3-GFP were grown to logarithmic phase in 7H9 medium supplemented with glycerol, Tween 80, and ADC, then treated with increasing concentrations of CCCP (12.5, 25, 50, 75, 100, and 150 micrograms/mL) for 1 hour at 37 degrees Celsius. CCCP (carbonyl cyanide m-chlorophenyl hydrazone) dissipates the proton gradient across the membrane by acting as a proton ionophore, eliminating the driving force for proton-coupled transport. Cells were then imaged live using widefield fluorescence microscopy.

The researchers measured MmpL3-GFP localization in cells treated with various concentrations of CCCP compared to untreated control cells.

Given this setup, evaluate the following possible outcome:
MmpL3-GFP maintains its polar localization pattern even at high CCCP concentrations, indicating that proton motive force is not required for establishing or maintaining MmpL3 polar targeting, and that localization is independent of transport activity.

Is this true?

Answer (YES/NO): NO